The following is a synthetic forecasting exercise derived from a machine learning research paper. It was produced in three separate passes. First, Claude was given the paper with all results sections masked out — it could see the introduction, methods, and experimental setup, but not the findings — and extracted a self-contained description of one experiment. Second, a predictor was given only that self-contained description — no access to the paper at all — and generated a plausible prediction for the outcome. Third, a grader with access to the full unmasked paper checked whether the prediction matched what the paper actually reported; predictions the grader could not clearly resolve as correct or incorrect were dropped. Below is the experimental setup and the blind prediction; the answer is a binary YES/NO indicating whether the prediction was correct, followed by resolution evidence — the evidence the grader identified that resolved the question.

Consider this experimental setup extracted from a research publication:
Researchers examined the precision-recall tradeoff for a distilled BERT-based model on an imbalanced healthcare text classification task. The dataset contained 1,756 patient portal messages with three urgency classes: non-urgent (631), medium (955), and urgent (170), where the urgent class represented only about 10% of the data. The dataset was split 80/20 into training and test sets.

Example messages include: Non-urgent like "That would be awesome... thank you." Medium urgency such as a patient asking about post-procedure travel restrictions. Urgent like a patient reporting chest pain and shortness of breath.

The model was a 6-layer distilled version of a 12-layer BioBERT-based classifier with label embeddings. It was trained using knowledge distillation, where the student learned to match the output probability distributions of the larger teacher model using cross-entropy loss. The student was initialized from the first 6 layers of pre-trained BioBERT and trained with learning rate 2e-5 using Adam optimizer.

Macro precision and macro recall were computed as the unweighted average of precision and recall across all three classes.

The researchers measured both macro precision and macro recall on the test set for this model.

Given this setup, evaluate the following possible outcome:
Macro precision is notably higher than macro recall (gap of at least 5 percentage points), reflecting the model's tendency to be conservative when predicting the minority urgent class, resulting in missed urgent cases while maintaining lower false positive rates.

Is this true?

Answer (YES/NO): NO